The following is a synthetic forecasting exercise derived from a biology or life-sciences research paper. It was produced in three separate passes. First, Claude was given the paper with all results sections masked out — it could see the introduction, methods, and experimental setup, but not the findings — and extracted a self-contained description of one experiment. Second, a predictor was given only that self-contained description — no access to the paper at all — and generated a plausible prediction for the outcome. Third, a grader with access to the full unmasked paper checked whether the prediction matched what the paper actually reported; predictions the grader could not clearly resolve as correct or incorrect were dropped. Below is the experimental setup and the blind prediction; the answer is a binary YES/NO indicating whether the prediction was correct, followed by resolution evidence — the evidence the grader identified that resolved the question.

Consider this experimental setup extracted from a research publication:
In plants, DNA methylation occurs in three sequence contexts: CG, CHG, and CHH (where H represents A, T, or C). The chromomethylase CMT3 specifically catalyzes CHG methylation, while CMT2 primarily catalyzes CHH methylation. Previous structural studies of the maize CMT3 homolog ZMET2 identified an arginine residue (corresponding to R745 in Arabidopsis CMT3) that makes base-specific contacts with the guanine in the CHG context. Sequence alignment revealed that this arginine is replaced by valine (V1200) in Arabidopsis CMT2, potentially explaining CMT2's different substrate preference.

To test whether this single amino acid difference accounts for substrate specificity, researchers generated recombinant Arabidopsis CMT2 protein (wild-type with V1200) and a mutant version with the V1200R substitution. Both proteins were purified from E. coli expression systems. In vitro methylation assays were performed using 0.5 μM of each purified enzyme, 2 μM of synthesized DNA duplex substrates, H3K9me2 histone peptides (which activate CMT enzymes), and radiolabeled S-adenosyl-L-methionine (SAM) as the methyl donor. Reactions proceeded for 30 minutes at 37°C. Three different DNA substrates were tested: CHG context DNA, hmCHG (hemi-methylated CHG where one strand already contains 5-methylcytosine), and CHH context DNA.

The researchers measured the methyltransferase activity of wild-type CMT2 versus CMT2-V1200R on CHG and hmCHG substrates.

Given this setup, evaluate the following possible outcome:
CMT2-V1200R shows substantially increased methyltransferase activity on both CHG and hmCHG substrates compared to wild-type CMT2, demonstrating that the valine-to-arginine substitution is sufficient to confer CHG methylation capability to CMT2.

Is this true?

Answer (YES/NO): YES